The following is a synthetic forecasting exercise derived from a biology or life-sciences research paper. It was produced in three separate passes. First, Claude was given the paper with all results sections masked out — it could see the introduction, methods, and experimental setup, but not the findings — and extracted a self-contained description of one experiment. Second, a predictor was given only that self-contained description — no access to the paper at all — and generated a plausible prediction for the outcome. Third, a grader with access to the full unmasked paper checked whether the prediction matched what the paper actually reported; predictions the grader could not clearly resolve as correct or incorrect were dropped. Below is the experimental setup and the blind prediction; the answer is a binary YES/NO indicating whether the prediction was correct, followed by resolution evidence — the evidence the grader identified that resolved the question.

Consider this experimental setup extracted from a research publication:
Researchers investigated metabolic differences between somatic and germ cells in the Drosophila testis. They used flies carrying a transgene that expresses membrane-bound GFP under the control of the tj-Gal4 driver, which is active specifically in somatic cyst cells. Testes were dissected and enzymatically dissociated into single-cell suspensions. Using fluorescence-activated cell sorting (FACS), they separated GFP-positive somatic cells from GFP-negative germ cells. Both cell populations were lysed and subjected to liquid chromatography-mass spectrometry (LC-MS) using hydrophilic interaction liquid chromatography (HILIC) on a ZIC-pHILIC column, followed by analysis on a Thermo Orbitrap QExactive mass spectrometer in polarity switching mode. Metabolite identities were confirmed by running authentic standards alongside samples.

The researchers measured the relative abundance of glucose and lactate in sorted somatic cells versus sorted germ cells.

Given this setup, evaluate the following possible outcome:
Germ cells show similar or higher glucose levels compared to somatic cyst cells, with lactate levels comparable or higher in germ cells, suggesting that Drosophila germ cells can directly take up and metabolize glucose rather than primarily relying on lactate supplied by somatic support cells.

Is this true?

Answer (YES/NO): NO